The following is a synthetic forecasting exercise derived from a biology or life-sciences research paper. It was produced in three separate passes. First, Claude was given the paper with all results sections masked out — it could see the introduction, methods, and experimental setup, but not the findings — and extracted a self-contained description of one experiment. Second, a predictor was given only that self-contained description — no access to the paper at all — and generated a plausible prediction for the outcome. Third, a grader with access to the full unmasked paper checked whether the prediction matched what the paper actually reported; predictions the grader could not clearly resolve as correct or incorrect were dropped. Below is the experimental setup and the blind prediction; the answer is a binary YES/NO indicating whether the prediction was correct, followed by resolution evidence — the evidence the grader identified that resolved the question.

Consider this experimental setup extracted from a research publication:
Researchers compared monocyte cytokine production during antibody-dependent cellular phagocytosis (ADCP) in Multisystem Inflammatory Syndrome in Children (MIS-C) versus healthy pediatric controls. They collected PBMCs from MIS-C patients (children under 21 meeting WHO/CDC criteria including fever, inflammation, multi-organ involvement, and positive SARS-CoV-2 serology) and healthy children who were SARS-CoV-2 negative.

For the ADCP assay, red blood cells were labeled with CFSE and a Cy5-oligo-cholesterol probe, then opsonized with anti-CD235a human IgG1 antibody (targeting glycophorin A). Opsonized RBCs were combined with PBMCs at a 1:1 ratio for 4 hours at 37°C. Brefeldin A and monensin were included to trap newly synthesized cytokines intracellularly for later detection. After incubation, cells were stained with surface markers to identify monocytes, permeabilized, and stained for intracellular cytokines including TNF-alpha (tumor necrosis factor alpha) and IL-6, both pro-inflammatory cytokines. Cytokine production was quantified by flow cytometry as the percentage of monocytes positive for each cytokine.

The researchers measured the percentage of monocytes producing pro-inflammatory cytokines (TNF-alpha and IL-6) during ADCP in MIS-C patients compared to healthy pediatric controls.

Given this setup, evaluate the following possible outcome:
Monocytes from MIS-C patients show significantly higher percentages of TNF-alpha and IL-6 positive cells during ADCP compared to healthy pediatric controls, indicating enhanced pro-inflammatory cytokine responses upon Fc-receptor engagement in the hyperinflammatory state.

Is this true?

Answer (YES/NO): YES